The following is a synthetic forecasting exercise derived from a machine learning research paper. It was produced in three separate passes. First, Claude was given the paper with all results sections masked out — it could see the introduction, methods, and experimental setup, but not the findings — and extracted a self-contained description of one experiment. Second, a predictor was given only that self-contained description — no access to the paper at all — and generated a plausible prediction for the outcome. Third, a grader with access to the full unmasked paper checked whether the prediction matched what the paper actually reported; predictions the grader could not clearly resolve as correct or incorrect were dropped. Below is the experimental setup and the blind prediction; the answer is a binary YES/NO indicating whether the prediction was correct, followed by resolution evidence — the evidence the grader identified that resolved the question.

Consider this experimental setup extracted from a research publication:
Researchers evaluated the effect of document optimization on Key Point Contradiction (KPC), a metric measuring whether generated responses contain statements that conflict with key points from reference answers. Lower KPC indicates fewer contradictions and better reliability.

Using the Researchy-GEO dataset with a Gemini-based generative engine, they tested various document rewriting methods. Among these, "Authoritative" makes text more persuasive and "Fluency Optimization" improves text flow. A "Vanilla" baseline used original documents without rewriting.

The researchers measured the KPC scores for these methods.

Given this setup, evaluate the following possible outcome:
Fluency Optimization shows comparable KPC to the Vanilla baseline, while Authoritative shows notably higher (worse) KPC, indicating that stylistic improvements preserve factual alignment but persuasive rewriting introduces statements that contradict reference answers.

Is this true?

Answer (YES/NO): NO